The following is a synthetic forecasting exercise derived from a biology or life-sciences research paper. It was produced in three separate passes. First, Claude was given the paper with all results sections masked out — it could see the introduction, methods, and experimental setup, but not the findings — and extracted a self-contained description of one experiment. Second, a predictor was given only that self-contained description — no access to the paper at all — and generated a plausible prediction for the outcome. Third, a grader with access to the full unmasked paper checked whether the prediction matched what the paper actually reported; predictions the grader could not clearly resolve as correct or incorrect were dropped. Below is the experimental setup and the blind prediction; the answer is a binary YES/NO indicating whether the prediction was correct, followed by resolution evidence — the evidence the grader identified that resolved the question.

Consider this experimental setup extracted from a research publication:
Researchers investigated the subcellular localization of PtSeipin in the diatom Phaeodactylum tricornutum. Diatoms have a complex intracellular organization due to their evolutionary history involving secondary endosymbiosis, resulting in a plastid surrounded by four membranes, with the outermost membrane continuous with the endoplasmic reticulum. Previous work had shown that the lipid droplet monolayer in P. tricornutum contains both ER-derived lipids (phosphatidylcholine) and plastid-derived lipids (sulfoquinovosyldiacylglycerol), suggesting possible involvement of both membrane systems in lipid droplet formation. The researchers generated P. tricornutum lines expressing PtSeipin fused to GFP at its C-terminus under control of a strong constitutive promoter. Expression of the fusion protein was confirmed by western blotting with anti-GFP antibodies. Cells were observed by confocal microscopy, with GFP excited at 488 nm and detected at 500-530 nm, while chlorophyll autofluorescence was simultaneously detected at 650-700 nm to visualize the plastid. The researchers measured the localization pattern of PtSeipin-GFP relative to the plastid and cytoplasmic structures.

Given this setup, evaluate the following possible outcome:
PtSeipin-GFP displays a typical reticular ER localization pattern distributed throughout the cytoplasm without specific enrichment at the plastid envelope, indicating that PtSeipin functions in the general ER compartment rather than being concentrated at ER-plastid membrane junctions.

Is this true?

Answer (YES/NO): NO